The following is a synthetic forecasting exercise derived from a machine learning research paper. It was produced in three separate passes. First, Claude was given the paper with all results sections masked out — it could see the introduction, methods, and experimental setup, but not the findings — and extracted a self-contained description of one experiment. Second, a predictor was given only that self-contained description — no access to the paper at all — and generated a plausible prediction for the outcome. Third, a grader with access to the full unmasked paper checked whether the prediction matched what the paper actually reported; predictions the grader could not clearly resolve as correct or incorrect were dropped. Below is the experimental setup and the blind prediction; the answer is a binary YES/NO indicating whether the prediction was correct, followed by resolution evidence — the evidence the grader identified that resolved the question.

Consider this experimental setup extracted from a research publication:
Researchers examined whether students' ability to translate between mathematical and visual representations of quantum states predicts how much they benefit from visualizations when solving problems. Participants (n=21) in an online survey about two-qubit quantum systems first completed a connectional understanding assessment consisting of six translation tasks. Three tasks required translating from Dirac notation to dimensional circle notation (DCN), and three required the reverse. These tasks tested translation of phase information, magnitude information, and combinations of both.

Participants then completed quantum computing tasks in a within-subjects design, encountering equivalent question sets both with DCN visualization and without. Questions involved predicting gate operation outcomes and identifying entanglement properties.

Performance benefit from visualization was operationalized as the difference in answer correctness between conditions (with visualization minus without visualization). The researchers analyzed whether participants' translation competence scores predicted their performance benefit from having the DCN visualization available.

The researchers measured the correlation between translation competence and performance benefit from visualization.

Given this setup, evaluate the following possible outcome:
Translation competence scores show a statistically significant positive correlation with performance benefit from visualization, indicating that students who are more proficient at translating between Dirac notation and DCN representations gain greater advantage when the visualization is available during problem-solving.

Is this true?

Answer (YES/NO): NO